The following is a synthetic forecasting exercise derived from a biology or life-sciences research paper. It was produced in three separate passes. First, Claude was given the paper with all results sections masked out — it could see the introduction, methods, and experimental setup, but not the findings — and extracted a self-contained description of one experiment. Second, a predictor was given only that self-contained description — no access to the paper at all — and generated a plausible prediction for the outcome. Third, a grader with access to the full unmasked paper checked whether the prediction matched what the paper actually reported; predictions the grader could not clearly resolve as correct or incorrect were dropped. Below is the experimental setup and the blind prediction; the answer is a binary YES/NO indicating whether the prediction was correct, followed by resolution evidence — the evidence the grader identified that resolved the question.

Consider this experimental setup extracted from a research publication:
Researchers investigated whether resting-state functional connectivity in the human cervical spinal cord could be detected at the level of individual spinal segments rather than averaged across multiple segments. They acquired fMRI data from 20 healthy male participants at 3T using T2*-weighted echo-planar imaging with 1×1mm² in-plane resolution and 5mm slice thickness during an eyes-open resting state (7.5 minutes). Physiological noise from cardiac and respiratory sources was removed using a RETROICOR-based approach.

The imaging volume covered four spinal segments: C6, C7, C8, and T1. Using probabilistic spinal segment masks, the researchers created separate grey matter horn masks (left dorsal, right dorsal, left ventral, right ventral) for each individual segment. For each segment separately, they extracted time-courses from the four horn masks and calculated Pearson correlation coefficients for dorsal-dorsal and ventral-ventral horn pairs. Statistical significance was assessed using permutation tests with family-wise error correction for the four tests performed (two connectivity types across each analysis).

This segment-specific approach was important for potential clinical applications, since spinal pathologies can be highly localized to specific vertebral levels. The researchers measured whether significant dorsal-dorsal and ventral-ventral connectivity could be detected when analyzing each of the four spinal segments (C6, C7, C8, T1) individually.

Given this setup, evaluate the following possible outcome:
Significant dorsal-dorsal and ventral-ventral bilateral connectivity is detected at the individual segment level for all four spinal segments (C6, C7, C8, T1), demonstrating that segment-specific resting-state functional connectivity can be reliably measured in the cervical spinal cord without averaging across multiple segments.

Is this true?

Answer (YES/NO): YES